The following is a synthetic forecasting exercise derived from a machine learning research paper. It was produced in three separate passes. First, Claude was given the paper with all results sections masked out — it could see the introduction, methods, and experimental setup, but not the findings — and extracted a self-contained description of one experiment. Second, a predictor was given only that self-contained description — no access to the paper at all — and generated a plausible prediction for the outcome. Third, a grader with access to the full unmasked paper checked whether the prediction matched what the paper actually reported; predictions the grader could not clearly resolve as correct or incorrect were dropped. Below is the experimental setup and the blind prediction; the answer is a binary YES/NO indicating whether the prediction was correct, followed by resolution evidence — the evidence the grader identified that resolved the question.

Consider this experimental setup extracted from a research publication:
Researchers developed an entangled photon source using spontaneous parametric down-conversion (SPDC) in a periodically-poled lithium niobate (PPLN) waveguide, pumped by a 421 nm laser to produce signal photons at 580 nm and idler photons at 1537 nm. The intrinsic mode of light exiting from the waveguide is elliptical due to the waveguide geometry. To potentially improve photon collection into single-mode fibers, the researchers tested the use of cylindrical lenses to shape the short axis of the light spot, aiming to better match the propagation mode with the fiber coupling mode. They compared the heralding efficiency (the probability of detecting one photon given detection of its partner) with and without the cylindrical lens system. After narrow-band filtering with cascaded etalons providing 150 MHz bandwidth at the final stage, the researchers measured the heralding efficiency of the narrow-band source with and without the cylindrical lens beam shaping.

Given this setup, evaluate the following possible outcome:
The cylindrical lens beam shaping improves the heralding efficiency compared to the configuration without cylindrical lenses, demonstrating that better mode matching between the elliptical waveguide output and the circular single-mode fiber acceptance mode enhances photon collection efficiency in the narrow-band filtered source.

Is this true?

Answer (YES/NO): YES